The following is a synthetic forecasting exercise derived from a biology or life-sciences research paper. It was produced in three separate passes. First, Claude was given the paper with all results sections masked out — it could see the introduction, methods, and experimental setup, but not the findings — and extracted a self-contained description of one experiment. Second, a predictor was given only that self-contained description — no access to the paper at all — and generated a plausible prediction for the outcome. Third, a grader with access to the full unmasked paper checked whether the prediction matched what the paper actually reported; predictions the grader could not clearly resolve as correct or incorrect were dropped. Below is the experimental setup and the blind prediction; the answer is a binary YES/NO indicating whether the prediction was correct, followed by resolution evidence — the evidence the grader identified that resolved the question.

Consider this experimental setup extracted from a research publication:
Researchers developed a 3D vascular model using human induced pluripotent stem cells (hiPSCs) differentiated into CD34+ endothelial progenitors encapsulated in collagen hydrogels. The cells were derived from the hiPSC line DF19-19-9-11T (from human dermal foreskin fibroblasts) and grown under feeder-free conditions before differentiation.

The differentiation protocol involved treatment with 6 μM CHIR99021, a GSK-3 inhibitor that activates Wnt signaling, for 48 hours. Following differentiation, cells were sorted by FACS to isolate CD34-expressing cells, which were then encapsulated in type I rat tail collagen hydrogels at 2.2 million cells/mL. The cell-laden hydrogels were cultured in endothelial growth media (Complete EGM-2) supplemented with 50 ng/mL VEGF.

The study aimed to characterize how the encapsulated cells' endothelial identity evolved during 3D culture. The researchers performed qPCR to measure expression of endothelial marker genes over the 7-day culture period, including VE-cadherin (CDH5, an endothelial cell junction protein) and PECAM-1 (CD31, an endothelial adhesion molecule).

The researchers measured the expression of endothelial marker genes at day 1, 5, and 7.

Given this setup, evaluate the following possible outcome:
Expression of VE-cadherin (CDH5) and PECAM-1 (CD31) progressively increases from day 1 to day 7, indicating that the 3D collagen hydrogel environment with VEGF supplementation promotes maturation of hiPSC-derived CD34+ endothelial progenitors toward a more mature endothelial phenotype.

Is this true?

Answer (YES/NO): YES